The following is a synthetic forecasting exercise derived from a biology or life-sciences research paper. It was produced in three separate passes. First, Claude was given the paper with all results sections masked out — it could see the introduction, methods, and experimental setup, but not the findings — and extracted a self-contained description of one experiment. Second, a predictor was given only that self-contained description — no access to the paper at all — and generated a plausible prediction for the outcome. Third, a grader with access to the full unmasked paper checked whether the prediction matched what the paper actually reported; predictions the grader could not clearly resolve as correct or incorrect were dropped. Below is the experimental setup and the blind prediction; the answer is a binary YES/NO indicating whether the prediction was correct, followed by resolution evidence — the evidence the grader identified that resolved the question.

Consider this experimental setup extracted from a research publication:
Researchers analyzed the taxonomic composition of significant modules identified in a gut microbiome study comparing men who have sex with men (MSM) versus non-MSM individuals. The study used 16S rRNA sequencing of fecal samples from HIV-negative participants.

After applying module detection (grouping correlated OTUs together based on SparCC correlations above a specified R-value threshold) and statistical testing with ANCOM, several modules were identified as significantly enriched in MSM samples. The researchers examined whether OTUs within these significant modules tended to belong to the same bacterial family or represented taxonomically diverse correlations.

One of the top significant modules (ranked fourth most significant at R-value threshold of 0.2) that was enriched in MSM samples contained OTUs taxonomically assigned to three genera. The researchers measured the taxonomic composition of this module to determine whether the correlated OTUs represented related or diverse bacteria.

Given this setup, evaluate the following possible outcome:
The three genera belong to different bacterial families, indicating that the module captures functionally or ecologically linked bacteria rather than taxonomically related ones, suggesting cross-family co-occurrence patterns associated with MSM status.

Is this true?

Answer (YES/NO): NO